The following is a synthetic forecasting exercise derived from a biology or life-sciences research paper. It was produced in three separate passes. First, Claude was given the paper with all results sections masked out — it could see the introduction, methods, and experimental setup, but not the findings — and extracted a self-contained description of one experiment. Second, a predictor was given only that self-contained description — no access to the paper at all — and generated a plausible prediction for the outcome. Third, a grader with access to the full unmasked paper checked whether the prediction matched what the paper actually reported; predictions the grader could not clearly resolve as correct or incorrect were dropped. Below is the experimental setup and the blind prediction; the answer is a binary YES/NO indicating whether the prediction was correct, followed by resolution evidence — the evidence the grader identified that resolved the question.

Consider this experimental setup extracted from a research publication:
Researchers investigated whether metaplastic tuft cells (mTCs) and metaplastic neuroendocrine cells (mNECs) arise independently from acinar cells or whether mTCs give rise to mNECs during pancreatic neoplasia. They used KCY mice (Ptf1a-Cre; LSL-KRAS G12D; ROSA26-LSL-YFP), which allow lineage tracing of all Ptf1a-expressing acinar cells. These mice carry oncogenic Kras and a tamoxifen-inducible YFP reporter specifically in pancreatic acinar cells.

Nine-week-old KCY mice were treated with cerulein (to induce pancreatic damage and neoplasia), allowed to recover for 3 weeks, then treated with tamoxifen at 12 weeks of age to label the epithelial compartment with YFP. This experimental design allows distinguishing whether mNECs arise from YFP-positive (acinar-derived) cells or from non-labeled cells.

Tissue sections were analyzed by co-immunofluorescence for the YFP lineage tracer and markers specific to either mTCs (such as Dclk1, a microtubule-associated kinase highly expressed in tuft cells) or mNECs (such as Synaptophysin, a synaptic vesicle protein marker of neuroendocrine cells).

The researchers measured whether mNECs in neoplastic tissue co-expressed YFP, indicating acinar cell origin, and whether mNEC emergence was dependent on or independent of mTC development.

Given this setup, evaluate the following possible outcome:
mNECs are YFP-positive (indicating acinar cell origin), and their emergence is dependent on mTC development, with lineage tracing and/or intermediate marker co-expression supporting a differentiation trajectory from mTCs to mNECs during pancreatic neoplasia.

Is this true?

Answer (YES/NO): NO